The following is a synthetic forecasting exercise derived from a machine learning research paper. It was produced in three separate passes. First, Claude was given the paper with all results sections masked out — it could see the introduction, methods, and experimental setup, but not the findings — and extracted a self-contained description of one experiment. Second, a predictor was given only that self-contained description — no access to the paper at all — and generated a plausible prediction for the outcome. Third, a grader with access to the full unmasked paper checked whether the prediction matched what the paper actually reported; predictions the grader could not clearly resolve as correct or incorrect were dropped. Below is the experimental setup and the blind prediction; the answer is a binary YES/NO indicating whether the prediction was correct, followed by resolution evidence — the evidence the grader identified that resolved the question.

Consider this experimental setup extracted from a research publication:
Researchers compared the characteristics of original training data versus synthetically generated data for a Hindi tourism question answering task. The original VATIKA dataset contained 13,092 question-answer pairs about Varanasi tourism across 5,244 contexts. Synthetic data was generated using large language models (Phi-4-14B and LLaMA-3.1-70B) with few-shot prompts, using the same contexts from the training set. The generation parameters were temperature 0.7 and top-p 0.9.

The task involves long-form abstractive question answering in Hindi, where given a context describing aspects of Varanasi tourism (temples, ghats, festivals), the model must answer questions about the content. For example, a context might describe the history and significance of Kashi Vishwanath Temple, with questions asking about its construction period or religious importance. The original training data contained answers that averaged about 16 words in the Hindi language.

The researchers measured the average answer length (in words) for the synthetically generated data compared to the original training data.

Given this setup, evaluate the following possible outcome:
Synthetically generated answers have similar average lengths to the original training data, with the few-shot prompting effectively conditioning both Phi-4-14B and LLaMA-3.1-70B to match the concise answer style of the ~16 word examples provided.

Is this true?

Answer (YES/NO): YES